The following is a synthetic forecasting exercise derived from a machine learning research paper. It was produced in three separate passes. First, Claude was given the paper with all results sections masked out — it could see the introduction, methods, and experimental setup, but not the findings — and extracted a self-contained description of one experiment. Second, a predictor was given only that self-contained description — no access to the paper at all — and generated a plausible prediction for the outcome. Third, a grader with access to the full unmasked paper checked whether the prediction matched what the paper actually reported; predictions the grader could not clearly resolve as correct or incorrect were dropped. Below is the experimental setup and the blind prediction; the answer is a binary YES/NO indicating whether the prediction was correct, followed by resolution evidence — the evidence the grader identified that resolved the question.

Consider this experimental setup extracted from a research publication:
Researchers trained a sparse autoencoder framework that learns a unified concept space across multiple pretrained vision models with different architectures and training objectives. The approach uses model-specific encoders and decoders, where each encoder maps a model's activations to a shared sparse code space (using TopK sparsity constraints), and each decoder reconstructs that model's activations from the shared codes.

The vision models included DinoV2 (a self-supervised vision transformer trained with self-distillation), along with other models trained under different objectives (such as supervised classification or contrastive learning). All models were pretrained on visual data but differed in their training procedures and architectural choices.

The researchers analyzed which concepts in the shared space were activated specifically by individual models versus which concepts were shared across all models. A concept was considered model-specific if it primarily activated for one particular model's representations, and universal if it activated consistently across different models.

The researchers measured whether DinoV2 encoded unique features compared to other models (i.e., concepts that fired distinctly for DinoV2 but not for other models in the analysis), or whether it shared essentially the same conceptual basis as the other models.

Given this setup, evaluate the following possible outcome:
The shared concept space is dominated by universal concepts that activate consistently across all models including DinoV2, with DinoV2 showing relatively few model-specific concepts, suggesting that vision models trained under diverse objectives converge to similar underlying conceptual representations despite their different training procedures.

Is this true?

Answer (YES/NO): NO